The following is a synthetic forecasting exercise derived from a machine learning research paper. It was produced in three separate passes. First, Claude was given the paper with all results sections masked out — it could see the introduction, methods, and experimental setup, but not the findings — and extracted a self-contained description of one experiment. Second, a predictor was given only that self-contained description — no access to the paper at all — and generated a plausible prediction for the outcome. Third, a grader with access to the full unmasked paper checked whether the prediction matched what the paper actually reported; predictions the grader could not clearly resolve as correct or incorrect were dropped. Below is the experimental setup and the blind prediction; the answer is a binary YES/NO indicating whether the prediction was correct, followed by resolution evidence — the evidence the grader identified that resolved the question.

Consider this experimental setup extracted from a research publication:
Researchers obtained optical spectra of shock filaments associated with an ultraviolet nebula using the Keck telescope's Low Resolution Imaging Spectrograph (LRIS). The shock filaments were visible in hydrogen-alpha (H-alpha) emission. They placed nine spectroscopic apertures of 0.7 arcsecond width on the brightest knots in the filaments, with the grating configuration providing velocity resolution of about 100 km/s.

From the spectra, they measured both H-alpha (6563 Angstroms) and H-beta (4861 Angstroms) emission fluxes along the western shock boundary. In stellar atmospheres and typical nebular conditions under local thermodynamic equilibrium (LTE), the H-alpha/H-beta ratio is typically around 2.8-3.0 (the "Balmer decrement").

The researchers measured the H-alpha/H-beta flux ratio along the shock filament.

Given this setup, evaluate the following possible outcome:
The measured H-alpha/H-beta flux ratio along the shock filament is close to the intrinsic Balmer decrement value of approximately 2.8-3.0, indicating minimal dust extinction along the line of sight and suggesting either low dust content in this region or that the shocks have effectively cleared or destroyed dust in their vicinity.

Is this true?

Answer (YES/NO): NO